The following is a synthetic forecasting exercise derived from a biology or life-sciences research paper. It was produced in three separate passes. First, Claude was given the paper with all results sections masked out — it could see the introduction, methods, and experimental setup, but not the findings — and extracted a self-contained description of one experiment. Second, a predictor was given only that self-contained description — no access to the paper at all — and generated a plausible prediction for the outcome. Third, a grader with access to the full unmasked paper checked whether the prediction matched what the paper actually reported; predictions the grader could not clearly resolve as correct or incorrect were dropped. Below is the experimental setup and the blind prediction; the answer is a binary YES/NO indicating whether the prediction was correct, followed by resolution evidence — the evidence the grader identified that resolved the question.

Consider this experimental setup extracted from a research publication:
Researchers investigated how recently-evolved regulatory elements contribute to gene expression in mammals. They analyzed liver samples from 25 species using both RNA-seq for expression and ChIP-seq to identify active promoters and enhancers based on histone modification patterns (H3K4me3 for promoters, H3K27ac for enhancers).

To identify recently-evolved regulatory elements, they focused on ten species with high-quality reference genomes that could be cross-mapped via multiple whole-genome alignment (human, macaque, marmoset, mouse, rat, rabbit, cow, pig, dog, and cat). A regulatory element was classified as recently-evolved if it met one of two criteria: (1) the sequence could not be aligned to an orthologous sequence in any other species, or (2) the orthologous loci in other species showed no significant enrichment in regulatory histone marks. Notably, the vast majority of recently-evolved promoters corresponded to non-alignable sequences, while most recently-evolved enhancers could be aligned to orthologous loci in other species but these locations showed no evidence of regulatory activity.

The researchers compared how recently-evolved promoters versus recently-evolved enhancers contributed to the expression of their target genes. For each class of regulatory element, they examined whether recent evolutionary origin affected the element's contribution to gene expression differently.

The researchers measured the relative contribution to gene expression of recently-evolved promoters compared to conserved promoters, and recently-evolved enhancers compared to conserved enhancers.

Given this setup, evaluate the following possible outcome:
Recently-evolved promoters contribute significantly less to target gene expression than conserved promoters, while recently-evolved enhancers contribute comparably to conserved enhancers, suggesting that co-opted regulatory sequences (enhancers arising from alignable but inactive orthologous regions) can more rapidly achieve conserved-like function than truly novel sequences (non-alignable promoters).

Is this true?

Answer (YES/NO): NO